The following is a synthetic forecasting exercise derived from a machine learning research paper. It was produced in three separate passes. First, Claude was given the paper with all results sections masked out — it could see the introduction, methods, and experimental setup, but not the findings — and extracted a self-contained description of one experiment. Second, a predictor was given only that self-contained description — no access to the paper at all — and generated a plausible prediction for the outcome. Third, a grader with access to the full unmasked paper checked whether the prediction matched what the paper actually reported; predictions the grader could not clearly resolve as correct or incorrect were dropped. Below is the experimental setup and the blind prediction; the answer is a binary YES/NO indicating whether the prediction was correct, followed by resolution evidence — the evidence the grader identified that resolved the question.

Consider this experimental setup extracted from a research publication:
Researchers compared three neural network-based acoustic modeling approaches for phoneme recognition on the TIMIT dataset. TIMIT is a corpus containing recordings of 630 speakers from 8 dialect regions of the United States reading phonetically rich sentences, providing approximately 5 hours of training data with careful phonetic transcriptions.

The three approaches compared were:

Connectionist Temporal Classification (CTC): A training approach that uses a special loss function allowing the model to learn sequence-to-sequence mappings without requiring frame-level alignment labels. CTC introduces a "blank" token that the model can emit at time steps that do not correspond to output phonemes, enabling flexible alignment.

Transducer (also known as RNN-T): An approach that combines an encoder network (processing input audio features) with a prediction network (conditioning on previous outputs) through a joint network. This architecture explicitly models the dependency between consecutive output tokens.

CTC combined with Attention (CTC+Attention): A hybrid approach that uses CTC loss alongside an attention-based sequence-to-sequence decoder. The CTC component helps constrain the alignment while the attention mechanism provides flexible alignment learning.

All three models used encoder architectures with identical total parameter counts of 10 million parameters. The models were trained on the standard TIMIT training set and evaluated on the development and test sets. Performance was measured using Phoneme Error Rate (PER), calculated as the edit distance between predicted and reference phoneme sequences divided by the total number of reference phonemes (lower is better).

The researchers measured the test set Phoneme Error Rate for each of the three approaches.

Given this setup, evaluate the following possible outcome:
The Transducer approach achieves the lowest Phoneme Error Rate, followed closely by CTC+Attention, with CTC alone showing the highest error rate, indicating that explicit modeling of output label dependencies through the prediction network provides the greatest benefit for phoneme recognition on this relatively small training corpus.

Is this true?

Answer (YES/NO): NO